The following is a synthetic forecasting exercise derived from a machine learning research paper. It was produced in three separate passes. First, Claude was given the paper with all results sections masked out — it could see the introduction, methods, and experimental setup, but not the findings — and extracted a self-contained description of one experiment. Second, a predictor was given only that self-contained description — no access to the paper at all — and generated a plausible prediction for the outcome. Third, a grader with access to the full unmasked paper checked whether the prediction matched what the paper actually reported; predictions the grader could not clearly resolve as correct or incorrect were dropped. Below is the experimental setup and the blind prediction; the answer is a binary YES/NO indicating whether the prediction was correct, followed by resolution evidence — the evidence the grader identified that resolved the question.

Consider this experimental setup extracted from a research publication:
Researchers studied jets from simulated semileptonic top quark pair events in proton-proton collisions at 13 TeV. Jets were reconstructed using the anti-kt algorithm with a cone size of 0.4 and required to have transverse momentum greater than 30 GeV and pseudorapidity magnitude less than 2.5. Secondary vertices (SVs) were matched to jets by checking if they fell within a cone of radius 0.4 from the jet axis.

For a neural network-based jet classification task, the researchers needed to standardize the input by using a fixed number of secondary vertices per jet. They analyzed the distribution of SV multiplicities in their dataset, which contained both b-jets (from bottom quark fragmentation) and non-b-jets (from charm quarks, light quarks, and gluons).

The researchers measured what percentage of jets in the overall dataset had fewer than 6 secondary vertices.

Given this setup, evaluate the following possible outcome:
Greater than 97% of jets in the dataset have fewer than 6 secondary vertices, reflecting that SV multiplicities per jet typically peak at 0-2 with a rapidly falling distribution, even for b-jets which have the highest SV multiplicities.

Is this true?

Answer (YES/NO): NO